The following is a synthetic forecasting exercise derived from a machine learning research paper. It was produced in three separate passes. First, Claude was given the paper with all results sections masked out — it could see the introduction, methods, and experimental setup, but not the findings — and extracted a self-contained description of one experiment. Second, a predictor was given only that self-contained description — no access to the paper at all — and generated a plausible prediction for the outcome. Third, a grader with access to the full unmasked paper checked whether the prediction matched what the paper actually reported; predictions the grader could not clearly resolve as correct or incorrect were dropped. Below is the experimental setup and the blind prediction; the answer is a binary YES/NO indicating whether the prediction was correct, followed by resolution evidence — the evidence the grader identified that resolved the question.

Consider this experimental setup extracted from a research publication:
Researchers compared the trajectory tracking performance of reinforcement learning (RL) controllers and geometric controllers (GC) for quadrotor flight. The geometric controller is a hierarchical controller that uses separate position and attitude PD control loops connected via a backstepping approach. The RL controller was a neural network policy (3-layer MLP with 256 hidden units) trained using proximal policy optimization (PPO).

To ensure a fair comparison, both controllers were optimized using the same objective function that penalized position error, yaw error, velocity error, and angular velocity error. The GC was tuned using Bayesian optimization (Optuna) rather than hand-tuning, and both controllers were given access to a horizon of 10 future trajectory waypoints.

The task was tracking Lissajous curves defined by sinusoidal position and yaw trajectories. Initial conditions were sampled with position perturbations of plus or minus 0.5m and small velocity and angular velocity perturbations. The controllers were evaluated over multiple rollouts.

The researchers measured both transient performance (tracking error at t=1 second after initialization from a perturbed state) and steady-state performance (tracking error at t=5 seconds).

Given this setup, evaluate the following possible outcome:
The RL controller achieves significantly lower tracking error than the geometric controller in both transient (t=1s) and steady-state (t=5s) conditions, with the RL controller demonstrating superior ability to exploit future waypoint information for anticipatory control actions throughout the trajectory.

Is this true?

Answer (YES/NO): NO